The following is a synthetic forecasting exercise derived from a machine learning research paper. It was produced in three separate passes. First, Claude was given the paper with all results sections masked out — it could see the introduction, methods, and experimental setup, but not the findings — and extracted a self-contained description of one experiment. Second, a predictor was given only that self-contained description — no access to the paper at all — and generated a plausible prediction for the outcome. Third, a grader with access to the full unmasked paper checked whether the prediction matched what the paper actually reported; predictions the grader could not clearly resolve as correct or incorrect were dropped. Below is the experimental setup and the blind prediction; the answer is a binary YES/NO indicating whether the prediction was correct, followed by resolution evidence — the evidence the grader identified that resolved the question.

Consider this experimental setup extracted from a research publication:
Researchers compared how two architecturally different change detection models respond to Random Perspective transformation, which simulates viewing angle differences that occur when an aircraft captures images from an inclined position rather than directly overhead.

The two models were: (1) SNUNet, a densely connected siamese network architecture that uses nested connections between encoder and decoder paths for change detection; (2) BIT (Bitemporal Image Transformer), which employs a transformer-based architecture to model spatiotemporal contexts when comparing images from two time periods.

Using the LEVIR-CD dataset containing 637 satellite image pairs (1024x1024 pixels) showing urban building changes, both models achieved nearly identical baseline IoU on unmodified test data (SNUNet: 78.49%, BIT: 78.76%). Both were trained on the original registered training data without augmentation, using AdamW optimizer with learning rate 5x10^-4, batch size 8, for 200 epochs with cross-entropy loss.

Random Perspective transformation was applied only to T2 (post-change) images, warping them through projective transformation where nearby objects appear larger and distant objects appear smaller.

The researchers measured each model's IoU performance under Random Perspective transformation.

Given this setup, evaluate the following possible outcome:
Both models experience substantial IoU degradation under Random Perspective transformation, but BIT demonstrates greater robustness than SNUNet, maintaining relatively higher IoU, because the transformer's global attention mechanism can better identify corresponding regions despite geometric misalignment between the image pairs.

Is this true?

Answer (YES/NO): NO